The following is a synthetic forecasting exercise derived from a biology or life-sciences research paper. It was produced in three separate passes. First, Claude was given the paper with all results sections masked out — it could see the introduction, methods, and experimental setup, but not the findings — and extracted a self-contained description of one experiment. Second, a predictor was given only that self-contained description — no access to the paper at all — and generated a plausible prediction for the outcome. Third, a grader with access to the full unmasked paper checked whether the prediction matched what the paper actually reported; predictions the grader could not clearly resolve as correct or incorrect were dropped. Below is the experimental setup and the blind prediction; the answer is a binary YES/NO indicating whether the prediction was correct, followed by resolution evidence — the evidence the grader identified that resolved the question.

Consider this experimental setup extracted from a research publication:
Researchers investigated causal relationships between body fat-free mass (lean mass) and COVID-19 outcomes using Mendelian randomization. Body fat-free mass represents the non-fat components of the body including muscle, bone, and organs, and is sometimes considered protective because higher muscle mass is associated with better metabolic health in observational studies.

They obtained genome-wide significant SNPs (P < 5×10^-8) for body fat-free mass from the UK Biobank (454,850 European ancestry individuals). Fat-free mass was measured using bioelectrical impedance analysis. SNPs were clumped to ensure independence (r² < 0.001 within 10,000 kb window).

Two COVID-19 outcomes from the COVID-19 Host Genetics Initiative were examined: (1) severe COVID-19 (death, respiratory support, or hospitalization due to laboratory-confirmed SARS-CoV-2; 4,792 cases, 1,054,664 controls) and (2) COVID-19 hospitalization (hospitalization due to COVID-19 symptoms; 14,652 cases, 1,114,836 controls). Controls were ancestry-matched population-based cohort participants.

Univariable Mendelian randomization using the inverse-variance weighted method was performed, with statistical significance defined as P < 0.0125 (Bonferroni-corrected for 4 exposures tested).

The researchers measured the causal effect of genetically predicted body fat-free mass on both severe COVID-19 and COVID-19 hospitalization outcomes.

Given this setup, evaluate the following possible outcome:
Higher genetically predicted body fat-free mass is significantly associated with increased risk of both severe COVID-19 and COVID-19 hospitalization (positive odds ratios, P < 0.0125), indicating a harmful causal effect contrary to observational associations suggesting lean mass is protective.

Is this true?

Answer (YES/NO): NO